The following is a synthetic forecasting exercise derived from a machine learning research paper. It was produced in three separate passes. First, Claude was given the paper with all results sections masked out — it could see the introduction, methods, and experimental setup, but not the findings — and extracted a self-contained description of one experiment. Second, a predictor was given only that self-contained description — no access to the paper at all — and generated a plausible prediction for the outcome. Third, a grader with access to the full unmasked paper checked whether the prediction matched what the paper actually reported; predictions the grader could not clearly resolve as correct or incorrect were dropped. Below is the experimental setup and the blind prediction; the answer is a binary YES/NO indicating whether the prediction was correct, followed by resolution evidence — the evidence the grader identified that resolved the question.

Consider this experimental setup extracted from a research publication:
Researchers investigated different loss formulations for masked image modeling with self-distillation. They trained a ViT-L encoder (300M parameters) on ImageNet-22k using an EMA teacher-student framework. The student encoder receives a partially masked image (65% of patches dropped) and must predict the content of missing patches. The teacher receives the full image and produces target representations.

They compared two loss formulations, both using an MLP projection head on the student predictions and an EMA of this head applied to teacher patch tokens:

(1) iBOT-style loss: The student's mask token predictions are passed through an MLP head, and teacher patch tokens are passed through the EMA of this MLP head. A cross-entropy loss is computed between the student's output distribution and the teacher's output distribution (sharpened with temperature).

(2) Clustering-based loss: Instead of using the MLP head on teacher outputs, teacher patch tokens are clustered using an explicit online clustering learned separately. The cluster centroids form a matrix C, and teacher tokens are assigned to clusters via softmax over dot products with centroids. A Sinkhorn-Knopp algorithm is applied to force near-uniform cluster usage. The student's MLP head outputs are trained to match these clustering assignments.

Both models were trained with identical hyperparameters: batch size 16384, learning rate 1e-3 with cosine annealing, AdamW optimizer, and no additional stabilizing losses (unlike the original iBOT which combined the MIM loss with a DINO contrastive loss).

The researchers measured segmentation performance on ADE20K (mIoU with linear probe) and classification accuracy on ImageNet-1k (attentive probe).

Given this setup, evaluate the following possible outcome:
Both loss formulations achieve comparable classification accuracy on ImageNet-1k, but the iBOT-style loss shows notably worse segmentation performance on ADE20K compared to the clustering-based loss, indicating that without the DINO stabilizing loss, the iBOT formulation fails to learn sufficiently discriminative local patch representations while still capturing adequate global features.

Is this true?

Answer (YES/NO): NO